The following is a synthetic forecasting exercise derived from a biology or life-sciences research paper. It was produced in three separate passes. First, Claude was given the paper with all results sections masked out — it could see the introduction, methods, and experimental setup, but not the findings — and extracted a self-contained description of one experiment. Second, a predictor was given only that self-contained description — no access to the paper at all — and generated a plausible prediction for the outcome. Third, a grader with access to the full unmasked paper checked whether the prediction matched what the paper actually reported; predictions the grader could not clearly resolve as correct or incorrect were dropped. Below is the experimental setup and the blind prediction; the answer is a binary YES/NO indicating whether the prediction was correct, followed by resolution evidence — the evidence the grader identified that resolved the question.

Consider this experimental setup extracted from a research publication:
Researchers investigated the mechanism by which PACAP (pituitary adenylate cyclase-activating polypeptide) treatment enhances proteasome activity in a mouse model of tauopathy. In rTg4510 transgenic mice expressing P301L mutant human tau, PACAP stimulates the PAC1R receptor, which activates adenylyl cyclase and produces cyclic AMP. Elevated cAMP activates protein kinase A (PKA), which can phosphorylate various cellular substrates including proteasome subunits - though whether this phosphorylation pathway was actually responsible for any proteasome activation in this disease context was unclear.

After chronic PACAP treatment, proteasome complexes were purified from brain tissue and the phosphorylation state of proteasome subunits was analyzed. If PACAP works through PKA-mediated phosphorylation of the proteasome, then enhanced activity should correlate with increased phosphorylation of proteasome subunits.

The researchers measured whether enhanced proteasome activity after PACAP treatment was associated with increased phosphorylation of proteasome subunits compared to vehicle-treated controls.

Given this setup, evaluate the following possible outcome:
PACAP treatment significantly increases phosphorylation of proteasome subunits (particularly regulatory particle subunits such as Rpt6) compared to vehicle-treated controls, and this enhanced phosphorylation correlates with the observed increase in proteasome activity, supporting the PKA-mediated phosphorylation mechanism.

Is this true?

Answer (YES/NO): YES